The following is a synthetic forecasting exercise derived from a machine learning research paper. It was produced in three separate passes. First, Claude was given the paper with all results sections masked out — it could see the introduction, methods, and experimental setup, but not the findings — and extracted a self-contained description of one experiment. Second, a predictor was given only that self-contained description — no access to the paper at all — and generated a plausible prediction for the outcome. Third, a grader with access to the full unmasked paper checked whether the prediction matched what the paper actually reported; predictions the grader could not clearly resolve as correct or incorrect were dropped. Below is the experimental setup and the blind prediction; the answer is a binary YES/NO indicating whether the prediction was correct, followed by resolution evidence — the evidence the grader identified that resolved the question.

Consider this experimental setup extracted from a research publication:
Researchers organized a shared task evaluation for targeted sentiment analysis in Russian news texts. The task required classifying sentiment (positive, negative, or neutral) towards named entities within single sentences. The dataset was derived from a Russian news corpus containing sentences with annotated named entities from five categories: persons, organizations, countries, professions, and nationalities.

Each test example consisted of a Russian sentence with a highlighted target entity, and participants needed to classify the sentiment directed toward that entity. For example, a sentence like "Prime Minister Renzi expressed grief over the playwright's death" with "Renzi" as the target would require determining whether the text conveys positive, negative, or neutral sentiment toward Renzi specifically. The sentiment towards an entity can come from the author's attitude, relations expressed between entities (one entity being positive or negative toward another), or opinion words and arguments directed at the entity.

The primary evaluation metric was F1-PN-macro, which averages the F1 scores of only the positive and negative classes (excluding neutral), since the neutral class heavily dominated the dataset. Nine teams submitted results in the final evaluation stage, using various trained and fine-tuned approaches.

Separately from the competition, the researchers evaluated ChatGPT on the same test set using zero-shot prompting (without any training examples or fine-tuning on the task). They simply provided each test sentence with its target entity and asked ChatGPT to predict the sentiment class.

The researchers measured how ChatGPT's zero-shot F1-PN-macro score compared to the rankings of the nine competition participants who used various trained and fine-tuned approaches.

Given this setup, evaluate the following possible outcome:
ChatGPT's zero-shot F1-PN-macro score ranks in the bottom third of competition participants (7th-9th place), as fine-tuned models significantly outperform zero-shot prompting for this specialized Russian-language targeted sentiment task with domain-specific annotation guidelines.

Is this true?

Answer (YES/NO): NO